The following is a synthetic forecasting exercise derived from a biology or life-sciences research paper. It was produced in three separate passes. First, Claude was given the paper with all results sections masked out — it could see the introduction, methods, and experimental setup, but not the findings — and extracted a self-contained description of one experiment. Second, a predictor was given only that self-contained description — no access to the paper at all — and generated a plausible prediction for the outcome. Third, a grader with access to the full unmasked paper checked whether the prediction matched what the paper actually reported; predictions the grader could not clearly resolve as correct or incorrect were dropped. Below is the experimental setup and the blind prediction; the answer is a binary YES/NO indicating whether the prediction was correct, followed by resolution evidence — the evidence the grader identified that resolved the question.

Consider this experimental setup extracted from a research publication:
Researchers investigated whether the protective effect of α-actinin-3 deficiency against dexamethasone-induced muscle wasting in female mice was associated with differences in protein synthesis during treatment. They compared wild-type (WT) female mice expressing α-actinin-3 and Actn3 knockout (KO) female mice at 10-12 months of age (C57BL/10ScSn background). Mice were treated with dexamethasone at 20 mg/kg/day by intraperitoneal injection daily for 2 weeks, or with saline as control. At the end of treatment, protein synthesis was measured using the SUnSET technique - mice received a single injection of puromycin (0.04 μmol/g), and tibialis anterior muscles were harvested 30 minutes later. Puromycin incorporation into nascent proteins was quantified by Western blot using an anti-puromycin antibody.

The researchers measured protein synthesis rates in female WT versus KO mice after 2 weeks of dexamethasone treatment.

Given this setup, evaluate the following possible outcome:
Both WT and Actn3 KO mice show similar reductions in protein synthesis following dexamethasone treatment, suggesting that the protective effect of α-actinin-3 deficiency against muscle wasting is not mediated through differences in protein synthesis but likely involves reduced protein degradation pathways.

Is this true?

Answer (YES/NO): NO